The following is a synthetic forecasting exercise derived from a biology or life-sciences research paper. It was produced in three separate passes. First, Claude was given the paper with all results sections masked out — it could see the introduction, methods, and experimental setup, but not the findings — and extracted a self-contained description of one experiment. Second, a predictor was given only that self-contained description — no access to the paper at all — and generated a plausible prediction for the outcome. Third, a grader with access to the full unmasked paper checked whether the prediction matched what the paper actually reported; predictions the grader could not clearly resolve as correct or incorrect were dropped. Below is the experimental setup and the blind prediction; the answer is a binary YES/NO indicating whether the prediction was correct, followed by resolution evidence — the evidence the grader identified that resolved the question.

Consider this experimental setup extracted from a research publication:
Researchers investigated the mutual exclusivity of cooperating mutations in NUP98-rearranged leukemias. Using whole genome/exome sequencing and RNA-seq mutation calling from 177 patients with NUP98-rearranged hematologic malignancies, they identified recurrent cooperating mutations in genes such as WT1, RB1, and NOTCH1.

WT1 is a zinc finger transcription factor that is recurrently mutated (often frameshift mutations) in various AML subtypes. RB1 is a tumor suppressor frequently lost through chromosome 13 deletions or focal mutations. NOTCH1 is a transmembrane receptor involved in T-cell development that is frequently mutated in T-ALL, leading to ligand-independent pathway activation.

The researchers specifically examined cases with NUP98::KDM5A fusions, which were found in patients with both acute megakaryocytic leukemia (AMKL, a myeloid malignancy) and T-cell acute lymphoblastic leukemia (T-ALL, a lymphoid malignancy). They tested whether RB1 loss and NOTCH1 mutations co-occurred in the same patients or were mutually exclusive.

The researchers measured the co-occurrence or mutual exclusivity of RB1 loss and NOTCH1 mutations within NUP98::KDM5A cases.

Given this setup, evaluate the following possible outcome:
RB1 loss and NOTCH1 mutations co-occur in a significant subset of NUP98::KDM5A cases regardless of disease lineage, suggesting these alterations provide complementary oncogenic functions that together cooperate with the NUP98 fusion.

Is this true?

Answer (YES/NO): NO